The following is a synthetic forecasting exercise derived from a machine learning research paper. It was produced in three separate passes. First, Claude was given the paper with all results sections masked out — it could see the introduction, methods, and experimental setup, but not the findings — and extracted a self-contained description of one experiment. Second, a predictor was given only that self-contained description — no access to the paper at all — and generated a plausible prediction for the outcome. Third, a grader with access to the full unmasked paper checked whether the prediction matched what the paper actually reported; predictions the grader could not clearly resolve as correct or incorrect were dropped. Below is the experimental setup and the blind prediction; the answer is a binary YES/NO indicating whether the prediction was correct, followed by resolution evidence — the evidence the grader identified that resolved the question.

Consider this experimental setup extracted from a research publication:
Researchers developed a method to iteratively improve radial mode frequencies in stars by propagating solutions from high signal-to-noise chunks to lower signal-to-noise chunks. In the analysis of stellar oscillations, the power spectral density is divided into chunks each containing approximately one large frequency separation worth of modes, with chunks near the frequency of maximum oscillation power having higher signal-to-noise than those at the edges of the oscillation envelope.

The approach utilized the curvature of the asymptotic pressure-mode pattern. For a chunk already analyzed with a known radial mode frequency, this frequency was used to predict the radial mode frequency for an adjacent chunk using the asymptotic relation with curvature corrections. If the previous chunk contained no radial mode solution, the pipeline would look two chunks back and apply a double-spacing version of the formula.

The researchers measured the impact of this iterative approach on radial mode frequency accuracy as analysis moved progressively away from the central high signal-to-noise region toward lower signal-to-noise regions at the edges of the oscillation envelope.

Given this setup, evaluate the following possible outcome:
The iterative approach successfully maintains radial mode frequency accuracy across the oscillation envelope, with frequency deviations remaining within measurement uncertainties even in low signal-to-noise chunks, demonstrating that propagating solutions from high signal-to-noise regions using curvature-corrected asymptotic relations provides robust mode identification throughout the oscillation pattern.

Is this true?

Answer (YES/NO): YES